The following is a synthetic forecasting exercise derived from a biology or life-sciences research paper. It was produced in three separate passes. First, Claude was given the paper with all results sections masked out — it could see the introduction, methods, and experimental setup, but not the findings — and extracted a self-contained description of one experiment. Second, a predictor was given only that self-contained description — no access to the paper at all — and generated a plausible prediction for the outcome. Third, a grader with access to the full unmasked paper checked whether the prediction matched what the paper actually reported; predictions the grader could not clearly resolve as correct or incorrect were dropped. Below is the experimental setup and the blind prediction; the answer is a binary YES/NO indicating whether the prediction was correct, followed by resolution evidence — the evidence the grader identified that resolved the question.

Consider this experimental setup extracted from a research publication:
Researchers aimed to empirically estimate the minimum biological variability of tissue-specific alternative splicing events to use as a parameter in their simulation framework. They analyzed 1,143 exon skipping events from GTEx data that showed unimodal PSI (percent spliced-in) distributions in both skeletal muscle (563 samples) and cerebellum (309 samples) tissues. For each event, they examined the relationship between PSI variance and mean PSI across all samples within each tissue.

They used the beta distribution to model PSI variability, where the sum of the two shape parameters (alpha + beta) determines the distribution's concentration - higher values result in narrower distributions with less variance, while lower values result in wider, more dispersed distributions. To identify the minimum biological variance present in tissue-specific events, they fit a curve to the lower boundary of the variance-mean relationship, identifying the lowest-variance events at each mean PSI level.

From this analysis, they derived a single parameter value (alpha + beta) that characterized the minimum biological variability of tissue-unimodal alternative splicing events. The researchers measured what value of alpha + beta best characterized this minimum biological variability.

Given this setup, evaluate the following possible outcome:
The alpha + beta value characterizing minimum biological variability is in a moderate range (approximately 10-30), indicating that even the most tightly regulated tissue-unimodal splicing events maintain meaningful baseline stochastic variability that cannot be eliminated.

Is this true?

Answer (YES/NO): NO